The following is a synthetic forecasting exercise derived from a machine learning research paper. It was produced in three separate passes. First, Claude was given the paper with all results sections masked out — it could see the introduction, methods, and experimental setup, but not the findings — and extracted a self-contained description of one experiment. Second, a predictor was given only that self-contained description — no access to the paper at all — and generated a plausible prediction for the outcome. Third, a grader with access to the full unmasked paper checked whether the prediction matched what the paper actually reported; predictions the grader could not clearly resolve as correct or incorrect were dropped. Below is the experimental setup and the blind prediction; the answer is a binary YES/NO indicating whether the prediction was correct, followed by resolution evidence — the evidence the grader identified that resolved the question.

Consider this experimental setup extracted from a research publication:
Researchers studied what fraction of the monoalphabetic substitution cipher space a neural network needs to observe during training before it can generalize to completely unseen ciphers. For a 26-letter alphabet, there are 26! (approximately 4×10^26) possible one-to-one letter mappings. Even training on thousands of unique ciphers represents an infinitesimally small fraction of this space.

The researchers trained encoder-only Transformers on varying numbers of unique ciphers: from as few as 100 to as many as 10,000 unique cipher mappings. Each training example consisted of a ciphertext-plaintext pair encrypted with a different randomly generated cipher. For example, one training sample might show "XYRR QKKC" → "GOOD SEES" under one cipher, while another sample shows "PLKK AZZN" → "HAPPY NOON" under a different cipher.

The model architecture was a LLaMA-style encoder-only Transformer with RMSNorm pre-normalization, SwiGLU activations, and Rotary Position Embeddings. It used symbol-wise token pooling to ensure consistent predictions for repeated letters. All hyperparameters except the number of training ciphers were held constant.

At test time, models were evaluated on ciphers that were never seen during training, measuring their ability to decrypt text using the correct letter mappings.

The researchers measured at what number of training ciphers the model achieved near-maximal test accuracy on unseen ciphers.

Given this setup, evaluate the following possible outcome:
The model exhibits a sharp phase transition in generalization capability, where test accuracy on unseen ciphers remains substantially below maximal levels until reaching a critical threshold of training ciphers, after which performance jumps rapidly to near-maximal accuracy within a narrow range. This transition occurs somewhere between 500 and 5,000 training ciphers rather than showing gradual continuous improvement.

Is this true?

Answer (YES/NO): YES